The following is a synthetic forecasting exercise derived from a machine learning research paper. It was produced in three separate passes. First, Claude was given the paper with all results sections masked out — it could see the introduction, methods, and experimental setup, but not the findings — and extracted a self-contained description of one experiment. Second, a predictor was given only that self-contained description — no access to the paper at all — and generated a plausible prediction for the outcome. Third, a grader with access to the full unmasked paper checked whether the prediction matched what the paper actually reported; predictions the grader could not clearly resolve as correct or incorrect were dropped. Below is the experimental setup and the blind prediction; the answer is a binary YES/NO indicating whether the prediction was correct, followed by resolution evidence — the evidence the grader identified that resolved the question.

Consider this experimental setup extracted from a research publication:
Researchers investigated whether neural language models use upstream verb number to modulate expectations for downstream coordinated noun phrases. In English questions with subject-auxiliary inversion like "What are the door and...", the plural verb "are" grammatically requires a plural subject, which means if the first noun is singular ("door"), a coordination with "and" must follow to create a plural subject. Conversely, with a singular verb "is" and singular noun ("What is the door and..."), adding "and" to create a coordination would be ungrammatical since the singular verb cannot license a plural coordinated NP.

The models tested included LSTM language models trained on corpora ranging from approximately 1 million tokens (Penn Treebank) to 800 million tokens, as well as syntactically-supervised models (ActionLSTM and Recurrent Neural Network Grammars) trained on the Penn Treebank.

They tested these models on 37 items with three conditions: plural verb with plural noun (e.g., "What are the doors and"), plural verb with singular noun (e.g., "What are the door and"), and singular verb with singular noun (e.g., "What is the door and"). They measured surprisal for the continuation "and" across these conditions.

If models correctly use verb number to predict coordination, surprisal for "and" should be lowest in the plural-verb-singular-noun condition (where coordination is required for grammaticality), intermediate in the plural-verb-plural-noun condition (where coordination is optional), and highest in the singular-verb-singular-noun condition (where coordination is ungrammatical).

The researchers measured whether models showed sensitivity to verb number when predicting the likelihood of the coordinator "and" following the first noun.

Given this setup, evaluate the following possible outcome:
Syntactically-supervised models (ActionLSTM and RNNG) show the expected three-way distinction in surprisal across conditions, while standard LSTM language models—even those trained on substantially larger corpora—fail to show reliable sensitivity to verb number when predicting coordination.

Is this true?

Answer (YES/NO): NO